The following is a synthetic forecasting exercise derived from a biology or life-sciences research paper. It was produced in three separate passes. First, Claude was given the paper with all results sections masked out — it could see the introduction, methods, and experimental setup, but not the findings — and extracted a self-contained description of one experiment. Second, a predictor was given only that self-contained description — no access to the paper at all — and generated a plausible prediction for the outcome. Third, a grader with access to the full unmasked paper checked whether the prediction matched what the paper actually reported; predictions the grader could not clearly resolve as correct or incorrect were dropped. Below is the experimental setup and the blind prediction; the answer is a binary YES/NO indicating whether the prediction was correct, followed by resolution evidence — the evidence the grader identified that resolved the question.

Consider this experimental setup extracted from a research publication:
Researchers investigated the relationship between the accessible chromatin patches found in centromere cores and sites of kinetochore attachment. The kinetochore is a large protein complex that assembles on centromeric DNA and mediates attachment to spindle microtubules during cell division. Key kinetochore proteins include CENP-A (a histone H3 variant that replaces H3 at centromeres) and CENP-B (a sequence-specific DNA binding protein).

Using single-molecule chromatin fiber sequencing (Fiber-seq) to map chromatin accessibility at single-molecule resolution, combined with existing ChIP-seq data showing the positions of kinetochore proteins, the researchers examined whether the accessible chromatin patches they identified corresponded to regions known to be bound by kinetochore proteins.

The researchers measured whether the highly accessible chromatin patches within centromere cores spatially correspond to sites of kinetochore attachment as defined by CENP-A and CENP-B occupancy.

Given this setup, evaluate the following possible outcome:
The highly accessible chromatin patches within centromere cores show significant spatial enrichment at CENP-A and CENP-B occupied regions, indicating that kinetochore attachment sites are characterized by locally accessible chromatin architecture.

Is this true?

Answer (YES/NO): YES